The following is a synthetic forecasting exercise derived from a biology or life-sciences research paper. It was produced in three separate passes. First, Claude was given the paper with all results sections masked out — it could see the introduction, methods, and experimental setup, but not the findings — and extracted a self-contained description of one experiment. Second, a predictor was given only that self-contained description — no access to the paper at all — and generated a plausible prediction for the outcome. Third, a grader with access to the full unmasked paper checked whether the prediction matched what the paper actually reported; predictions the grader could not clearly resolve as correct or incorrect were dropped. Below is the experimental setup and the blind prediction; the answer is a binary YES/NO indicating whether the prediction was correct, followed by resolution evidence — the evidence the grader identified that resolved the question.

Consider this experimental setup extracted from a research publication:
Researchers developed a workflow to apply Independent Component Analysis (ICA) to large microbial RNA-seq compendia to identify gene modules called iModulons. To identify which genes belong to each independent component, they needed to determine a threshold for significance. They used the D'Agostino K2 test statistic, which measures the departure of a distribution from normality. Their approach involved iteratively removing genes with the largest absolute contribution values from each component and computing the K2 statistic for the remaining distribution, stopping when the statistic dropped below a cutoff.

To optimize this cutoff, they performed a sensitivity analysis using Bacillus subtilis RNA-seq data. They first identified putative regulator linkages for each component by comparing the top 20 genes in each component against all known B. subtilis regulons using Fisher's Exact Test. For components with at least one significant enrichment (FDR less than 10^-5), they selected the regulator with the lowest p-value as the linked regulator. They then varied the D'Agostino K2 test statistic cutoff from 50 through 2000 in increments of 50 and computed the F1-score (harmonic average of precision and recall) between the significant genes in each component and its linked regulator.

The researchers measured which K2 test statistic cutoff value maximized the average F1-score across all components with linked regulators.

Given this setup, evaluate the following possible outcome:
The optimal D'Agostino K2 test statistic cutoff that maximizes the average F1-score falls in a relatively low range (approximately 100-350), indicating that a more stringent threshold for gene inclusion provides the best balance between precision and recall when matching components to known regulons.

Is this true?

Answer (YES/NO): NO